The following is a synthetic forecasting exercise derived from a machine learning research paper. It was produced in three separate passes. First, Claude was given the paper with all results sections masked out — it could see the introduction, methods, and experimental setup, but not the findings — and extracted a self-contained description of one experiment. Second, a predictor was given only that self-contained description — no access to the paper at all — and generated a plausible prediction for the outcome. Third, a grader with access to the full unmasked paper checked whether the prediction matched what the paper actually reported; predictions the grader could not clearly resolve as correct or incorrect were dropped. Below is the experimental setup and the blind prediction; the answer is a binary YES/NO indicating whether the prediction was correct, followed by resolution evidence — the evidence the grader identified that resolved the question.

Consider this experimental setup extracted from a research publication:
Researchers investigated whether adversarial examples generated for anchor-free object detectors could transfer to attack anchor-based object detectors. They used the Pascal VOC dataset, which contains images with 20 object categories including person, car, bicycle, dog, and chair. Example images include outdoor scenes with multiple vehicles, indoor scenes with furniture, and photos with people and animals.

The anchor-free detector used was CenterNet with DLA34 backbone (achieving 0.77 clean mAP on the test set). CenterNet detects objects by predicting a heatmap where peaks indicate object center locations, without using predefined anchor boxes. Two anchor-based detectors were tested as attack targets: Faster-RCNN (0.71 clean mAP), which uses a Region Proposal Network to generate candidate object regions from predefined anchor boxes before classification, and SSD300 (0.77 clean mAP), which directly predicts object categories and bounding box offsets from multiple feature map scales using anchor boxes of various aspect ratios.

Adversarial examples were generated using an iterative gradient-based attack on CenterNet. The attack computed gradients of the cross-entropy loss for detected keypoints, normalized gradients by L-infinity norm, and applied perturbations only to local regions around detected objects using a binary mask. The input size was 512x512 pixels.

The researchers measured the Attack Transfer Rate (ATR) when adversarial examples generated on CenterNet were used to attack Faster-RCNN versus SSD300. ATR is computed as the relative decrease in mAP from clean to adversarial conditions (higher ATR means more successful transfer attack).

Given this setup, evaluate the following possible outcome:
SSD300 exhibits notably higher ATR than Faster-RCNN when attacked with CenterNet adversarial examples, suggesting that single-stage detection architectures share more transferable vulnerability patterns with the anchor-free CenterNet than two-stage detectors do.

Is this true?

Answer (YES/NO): NO